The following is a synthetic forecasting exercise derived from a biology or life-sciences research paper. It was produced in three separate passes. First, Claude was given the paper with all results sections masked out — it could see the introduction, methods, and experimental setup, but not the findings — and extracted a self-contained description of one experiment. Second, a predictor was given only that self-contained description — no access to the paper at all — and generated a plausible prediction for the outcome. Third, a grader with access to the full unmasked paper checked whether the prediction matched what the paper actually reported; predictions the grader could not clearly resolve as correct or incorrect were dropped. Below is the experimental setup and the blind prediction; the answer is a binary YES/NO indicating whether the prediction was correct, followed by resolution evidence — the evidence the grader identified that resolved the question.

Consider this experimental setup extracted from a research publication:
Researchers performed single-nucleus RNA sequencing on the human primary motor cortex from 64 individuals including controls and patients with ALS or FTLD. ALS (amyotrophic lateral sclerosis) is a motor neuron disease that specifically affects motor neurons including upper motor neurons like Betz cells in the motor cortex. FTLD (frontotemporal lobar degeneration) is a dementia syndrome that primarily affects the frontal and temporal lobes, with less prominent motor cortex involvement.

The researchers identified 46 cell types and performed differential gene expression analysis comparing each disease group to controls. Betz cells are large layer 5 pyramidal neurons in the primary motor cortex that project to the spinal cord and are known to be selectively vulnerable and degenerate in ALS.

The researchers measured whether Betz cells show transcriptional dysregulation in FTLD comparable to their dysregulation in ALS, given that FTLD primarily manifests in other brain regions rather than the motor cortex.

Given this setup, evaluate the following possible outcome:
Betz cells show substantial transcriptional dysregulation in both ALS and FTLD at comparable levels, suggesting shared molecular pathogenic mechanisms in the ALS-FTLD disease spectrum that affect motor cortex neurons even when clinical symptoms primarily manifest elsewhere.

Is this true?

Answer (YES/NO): NO